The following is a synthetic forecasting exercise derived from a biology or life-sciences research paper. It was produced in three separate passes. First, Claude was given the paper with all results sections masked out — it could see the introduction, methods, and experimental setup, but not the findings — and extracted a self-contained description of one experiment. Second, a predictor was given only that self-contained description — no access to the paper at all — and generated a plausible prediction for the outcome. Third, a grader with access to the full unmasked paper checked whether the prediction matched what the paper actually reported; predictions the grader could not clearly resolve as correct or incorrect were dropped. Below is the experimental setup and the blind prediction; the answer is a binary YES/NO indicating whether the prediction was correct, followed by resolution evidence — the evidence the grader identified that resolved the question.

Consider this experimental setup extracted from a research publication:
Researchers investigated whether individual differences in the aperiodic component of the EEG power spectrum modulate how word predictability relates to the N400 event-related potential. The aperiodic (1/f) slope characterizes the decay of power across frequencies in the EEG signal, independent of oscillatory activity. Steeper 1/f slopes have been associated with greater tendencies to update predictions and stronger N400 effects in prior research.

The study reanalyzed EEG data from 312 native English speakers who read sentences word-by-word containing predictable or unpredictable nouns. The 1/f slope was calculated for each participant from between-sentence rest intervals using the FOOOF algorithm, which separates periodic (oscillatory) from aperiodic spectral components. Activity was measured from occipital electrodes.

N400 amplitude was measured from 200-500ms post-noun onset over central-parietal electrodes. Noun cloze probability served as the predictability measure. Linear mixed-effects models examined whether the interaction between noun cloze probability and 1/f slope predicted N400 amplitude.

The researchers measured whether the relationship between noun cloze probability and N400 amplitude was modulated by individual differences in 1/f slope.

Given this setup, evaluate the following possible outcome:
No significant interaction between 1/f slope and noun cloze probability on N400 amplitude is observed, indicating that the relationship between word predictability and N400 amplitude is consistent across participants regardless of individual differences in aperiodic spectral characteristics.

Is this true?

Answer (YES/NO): YES